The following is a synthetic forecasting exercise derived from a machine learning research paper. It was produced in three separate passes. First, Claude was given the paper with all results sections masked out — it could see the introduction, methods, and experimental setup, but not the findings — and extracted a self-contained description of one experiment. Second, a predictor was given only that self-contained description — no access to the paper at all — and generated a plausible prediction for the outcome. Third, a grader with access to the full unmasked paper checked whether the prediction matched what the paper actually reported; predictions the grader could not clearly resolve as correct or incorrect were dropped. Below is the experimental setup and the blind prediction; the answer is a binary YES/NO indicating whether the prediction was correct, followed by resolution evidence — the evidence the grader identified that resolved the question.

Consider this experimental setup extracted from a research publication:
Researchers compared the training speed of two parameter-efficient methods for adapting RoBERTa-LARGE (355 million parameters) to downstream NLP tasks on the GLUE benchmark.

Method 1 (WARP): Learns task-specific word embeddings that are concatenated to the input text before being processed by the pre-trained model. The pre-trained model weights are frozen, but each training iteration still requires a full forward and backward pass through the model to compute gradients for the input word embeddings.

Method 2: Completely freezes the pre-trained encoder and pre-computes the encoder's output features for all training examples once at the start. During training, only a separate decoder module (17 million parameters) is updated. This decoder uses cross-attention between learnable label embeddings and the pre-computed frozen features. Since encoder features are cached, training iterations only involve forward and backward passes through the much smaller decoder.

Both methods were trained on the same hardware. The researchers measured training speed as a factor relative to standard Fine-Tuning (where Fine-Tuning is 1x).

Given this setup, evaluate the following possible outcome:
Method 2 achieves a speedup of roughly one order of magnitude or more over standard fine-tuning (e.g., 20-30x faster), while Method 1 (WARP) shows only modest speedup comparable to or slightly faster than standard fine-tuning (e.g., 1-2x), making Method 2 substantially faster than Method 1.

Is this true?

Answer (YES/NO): NO